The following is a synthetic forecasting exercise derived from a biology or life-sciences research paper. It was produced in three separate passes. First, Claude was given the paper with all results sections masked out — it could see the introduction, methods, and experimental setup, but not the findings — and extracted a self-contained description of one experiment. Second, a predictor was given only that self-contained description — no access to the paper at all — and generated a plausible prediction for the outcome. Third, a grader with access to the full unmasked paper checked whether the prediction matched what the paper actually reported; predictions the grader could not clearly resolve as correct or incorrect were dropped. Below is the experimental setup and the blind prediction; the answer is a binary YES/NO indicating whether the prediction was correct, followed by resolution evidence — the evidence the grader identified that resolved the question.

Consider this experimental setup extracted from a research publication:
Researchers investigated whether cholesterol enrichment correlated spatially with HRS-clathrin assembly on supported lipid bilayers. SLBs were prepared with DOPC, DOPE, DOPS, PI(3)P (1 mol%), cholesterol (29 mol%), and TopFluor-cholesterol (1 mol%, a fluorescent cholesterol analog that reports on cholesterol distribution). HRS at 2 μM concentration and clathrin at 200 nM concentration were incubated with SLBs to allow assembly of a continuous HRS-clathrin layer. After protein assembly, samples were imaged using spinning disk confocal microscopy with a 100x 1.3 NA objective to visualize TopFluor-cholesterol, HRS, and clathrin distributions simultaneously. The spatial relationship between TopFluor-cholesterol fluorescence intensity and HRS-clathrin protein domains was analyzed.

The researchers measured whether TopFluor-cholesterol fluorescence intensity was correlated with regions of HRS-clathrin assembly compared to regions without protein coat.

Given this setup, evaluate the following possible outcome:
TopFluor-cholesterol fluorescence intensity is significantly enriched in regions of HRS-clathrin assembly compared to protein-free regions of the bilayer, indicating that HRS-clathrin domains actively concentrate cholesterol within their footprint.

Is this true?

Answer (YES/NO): YES